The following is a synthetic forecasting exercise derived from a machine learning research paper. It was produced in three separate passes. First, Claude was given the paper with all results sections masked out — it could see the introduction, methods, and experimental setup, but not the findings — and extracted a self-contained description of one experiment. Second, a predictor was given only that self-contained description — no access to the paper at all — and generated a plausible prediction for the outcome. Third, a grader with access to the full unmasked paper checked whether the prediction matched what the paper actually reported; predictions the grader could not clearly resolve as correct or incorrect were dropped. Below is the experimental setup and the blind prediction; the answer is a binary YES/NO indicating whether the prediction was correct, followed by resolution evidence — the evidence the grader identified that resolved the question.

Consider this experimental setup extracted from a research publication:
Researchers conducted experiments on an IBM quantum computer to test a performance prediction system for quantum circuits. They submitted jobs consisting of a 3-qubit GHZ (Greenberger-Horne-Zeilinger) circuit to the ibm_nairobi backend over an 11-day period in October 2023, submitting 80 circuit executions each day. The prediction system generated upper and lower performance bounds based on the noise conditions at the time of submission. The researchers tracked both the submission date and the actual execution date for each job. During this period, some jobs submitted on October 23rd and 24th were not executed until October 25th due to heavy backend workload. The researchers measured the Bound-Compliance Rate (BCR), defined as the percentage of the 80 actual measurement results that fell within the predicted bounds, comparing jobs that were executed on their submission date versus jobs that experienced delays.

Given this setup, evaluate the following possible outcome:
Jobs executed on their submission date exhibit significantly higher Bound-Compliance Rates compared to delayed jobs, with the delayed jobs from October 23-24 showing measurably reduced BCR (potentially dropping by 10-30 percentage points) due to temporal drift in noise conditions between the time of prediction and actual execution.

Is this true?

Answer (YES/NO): NO